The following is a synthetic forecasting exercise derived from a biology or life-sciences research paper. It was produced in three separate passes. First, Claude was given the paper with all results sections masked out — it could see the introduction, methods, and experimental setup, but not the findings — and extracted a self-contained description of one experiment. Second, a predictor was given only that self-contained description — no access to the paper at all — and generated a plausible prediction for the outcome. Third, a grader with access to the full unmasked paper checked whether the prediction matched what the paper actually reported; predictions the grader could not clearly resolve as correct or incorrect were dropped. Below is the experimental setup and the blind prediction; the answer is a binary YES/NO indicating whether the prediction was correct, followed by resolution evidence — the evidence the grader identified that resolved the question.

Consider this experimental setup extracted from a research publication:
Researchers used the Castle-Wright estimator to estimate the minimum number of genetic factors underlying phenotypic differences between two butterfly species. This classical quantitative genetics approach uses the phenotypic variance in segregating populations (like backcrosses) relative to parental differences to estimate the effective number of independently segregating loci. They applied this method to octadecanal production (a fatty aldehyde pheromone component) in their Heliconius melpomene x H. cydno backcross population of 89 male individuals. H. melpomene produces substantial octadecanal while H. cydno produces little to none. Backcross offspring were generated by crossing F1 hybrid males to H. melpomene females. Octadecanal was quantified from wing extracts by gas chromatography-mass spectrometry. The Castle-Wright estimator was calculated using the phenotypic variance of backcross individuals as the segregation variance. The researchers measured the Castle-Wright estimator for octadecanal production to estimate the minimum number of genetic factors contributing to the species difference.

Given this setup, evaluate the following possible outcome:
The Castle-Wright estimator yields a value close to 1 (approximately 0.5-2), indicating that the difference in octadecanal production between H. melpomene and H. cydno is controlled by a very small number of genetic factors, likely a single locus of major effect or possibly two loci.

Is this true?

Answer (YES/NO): YES